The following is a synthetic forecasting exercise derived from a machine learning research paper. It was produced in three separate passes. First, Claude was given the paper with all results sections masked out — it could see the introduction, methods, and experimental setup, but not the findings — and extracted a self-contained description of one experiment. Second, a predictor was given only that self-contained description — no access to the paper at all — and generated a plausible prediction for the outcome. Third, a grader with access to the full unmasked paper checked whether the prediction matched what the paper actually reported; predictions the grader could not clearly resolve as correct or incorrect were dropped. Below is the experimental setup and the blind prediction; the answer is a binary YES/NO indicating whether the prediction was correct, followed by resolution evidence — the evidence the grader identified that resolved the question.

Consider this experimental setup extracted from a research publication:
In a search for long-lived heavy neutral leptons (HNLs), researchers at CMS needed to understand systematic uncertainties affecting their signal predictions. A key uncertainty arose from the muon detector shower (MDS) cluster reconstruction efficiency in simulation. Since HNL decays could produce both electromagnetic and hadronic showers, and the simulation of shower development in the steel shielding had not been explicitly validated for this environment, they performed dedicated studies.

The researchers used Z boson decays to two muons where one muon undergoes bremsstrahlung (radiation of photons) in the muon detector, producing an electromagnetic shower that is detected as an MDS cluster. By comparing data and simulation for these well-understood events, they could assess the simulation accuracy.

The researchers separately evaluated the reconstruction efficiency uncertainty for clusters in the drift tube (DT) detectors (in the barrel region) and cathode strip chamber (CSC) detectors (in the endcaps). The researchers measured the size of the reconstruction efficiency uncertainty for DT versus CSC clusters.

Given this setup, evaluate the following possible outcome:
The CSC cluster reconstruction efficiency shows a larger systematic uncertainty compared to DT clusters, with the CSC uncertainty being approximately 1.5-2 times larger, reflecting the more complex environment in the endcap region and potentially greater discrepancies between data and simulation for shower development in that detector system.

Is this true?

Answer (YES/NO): NO